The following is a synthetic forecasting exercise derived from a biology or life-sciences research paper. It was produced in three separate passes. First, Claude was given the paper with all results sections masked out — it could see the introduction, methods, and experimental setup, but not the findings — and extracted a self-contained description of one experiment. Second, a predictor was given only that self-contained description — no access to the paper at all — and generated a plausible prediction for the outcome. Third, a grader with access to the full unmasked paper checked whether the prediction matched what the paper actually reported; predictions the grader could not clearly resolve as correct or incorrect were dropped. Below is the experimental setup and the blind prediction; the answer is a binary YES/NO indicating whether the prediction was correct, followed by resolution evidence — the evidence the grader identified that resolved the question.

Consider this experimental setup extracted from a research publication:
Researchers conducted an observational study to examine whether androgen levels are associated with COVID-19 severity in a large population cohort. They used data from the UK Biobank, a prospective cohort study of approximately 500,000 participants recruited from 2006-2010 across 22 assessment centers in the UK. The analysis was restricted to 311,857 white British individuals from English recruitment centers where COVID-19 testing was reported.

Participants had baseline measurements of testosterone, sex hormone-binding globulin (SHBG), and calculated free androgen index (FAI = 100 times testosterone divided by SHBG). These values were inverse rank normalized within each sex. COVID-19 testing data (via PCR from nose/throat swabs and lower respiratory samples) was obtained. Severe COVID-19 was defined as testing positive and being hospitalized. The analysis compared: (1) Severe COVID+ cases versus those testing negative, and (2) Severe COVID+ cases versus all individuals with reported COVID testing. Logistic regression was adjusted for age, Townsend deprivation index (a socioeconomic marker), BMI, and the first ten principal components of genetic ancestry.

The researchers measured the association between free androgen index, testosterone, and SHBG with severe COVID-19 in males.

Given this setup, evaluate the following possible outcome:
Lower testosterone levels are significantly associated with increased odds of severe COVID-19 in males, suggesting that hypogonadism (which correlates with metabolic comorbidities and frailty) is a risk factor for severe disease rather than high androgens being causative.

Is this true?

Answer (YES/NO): NO